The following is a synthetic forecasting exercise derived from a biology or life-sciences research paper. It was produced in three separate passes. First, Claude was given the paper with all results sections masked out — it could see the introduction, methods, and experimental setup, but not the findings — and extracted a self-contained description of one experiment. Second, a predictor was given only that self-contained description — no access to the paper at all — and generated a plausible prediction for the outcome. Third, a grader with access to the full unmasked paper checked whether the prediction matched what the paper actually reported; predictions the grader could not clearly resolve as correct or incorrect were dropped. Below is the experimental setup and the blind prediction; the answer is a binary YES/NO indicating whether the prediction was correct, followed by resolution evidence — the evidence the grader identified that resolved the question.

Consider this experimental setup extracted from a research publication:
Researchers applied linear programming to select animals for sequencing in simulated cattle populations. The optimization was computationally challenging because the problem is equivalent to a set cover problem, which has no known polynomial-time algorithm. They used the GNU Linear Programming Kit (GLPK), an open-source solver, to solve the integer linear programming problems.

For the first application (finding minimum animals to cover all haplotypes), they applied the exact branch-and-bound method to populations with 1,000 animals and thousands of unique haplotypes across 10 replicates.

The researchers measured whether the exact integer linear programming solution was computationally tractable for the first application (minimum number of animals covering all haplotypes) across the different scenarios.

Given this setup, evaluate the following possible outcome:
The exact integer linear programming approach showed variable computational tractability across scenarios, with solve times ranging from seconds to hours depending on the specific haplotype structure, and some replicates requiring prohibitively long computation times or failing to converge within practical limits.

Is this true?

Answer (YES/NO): NO